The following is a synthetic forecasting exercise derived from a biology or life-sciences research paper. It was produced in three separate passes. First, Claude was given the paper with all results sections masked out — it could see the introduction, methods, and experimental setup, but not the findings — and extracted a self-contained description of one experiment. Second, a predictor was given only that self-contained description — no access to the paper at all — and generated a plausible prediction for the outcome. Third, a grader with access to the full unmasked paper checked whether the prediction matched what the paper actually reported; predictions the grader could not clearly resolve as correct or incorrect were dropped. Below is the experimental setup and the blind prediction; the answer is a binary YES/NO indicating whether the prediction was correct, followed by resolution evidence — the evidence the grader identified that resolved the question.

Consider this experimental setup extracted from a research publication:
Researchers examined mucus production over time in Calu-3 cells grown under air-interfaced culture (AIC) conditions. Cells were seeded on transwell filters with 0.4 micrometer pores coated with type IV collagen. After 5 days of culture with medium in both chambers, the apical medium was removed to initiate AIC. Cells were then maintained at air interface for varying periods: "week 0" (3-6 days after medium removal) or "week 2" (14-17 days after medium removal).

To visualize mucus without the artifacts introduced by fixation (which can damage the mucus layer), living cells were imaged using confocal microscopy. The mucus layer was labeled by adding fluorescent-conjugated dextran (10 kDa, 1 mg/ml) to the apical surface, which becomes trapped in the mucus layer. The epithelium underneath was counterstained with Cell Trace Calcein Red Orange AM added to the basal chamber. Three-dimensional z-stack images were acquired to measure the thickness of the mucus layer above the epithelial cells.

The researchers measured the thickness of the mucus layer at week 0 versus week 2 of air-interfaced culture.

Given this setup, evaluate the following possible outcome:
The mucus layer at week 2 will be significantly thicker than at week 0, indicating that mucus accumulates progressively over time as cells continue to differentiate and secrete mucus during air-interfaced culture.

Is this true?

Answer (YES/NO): YES